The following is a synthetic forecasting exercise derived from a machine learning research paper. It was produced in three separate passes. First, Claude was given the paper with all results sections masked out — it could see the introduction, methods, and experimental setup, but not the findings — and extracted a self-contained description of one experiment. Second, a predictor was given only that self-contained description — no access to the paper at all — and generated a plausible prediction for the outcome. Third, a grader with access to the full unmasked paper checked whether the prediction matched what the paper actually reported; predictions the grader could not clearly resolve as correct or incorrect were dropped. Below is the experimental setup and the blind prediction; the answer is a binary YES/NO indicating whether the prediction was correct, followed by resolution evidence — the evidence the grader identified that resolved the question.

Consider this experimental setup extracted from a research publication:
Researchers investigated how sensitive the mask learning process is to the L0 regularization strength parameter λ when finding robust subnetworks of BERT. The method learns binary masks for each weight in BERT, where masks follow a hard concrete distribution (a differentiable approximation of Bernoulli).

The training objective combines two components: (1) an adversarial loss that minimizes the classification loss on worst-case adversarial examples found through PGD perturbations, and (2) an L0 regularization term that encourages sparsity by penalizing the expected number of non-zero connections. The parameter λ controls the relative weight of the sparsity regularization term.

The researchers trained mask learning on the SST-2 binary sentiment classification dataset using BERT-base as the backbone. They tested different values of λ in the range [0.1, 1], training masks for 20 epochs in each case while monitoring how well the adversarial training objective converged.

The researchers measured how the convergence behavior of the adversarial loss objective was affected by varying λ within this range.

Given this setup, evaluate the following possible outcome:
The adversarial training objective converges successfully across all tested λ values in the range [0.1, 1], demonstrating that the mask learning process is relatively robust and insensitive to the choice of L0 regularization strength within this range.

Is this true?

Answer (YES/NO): YES